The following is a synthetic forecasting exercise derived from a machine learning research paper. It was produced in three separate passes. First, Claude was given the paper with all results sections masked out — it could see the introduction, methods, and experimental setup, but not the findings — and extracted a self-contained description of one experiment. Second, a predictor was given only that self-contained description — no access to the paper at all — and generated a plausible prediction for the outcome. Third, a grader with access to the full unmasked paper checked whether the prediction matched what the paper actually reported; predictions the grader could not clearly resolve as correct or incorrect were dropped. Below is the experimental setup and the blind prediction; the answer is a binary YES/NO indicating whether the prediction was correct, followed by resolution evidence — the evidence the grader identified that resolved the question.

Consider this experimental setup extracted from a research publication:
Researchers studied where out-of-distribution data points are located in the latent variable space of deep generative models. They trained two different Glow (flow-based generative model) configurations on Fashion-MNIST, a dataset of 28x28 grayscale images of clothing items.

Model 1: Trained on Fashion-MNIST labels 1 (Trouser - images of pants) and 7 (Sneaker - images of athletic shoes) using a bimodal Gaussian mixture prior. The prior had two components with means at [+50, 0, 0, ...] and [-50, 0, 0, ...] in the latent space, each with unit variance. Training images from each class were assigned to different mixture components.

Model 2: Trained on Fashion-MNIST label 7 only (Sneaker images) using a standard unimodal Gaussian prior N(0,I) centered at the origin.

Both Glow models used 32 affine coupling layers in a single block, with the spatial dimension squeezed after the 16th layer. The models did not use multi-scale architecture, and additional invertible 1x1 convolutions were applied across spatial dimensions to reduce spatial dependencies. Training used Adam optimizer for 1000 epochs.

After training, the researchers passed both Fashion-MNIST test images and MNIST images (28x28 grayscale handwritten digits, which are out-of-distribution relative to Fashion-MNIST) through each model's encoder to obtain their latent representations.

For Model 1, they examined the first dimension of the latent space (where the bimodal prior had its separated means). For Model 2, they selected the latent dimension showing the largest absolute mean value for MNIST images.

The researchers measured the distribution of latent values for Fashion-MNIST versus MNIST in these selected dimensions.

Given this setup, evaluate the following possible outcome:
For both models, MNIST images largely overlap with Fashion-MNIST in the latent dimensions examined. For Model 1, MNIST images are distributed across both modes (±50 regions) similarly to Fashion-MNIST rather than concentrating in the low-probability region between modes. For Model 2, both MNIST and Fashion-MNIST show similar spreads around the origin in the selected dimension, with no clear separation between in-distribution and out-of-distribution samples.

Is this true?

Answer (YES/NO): NO